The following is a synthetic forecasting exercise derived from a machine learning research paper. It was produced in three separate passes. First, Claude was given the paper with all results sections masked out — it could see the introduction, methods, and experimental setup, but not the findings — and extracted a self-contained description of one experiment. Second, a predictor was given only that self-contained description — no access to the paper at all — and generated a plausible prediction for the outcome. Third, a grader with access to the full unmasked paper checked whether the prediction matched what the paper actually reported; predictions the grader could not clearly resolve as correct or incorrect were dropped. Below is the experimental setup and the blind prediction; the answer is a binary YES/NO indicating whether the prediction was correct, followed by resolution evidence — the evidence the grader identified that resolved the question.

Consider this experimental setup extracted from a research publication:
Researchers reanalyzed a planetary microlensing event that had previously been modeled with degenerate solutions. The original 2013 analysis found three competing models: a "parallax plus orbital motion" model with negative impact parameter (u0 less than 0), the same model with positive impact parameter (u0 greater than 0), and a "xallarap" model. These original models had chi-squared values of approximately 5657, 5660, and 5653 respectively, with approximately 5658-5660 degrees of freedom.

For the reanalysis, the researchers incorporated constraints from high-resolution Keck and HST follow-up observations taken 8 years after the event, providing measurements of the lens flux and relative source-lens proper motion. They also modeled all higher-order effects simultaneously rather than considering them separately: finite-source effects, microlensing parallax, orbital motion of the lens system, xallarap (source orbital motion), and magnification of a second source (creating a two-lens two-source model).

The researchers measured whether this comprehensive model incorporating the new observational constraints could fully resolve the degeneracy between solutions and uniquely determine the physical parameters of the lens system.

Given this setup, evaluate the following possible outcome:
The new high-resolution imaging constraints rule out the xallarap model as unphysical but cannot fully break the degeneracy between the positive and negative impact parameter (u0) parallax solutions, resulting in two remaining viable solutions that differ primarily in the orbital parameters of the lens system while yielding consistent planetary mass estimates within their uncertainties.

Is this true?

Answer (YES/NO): NO